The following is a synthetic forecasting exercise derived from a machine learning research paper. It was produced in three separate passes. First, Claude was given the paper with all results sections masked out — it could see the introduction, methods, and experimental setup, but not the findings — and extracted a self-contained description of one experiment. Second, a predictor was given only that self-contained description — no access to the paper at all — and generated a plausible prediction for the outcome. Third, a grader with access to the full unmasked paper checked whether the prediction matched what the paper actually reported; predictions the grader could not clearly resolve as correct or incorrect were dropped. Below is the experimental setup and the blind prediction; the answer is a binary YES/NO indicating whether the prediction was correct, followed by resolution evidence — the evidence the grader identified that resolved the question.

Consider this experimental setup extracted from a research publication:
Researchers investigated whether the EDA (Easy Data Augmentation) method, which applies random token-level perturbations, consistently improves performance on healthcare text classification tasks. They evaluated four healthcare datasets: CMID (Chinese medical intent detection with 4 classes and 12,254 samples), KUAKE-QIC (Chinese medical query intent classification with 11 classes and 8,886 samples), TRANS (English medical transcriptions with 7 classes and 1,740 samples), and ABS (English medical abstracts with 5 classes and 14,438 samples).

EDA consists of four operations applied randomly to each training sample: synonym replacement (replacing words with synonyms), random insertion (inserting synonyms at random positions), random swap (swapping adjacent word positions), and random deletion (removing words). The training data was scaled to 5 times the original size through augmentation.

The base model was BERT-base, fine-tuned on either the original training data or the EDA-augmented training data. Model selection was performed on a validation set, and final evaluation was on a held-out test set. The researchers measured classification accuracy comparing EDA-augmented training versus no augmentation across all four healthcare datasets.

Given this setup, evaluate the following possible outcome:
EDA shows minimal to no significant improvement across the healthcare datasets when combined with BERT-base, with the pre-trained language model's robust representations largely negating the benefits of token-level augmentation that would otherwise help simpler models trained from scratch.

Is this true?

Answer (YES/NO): YES